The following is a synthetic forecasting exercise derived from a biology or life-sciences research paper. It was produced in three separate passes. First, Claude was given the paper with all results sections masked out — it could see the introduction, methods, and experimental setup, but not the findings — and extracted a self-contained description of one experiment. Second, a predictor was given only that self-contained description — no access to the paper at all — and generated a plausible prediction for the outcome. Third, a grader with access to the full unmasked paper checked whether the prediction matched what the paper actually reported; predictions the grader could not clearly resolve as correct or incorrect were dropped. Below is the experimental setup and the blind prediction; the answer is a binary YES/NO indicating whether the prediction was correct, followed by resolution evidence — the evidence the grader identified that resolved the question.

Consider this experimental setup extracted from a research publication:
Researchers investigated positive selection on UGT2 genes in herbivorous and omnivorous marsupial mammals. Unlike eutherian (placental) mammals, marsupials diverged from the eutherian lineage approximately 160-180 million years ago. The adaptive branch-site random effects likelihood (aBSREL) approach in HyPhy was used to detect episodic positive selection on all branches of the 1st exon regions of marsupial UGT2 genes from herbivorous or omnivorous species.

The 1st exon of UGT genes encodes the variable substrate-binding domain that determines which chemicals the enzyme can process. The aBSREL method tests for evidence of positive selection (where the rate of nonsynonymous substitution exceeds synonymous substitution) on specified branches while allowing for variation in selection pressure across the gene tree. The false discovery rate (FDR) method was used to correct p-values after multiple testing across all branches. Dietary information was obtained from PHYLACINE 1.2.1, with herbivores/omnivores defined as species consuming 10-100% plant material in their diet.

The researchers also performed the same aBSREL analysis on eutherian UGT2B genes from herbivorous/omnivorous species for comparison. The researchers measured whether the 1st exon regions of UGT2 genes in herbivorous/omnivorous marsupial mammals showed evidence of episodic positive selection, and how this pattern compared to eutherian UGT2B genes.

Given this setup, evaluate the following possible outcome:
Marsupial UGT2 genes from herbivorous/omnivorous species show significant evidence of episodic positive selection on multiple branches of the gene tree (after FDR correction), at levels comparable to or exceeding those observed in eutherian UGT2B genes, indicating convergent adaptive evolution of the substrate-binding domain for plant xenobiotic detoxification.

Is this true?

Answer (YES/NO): YES